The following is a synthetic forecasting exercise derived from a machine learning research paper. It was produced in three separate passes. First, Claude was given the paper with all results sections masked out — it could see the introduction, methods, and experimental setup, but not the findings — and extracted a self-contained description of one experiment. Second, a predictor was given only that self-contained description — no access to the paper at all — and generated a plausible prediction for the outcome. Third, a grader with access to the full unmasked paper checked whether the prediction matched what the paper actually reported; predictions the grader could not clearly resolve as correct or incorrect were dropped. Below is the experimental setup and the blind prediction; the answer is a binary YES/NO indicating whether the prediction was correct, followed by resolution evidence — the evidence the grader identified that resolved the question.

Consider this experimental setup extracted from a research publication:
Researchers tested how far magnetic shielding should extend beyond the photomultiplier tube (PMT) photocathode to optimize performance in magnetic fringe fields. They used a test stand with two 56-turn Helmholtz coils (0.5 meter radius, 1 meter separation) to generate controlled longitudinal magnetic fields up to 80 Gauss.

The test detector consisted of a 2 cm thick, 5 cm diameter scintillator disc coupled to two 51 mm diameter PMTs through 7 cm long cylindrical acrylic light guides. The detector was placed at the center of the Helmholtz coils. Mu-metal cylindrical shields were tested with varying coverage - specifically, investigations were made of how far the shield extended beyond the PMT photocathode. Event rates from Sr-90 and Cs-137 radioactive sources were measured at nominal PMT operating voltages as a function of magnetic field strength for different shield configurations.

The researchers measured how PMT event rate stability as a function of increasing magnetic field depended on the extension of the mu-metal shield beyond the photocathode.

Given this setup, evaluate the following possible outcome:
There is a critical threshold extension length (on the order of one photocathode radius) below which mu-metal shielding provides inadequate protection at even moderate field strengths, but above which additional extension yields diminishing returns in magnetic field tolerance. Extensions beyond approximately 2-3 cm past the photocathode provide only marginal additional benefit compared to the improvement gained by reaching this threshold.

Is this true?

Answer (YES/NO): NO